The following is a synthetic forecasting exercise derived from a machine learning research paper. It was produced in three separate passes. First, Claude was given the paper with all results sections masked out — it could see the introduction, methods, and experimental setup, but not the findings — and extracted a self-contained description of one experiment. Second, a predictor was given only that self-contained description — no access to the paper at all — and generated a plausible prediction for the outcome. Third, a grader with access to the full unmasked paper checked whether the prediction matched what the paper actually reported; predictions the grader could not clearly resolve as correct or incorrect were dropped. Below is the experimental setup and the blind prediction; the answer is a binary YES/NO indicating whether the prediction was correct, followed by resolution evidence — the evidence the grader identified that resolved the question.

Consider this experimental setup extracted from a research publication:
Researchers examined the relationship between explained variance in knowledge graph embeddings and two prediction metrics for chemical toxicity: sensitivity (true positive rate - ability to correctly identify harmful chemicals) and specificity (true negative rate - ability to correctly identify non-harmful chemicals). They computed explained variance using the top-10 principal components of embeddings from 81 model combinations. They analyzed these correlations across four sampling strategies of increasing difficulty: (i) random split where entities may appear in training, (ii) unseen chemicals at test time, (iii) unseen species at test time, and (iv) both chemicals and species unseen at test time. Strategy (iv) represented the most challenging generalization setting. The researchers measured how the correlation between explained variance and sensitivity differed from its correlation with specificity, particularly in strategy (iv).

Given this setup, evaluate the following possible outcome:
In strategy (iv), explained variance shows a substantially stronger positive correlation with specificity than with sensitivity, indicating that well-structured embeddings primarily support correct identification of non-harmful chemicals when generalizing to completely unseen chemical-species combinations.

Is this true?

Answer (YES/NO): NO